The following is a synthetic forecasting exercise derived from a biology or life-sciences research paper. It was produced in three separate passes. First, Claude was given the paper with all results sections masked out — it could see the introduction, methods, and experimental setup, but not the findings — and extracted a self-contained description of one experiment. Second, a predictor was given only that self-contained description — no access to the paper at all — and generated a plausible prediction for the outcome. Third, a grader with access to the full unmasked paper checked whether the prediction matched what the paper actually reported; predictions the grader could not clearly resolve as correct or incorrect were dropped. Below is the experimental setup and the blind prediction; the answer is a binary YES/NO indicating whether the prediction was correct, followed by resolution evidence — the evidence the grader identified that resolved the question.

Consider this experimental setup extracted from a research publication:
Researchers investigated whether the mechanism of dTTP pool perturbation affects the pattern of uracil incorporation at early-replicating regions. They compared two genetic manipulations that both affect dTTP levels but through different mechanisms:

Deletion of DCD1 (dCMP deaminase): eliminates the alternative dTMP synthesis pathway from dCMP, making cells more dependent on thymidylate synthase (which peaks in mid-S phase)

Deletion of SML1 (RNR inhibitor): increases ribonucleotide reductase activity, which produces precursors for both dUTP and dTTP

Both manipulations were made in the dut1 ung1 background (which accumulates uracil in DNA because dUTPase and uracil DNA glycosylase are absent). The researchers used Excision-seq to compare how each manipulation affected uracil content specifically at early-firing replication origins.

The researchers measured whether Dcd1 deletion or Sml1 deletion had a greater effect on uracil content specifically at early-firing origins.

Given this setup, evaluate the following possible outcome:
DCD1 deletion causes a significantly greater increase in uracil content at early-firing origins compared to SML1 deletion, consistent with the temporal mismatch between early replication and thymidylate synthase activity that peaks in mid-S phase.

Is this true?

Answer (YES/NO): NO